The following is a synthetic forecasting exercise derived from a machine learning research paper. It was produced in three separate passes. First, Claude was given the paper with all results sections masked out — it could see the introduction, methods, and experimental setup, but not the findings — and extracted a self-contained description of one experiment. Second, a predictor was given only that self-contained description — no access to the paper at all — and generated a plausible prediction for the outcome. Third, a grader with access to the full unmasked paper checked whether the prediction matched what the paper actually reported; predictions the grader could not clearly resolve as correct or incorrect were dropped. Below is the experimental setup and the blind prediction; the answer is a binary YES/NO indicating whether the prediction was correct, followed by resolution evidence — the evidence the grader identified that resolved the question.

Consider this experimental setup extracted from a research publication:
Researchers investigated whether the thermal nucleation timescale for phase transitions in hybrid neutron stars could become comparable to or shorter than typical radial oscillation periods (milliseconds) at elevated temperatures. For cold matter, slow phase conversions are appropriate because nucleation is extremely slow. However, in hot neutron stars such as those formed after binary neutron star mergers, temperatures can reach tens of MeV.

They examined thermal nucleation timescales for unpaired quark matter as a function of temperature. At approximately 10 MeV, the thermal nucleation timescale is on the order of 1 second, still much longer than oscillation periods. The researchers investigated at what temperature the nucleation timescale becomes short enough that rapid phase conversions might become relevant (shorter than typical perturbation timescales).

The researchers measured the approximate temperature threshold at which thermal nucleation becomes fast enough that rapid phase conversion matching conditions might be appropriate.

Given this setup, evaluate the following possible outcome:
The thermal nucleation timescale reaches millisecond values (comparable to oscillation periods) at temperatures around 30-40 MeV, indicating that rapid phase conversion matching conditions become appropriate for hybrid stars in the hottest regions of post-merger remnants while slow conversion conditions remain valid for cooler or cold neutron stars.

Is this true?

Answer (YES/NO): NO